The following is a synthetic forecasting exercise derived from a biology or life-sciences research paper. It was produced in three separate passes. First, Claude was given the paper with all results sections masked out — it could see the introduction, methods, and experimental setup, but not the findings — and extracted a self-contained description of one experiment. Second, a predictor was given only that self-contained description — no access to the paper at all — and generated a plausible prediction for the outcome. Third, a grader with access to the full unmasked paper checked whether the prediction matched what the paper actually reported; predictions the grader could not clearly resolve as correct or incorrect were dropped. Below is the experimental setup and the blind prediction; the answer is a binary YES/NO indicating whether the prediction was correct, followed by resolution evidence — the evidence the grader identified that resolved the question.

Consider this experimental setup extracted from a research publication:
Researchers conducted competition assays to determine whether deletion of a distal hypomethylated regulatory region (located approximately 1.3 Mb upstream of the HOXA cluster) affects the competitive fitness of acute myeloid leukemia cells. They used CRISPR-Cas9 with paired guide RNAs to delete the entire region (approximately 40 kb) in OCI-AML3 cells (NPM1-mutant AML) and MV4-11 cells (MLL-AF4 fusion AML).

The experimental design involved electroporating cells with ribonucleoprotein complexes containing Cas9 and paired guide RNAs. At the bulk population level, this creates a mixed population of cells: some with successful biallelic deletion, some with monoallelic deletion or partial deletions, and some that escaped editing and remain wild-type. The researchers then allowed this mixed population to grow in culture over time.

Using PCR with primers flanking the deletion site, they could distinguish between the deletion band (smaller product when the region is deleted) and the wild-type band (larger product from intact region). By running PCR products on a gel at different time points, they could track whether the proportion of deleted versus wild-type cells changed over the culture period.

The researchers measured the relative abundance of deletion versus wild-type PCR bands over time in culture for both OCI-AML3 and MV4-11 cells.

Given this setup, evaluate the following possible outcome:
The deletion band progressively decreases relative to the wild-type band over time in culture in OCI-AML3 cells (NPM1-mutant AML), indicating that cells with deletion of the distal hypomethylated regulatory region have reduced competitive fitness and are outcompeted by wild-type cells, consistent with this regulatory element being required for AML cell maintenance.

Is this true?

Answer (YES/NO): YES